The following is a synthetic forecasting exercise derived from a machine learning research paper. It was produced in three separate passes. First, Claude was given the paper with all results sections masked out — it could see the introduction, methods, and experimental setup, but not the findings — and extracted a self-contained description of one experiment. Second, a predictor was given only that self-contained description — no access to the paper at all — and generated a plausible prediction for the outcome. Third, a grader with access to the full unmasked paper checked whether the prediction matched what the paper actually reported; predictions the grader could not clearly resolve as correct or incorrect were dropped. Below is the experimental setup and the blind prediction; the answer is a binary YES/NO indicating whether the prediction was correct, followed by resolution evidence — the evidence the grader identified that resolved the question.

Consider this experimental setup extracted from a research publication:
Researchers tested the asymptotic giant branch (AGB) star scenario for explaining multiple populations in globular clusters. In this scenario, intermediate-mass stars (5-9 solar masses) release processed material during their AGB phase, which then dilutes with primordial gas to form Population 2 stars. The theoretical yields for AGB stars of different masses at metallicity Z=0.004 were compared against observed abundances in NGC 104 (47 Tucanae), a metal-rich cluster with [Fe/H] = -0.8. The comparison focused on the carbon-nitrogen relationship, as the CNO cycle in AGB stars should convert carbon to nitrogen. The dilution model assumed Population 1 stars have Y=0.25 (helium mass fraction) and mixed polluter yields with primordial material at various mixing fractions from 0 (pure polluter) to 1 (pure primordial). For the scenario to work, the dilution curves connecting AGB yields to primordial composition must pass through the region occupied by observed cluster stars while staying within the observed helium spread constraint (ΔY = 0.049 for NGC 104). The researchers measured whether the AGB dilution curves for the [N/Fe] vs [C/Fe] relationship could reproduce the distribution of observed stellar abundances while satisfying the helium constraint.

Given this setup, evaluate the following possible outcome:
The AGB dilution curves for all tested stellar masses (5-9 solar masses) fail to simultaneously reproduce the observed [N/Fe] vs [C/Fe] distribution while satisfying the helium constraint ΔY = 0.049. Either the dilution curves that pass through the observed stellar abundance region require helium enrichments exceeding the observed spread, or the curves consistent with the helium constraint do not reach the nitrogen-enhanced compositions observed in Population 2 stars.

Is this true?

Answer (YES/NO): NO